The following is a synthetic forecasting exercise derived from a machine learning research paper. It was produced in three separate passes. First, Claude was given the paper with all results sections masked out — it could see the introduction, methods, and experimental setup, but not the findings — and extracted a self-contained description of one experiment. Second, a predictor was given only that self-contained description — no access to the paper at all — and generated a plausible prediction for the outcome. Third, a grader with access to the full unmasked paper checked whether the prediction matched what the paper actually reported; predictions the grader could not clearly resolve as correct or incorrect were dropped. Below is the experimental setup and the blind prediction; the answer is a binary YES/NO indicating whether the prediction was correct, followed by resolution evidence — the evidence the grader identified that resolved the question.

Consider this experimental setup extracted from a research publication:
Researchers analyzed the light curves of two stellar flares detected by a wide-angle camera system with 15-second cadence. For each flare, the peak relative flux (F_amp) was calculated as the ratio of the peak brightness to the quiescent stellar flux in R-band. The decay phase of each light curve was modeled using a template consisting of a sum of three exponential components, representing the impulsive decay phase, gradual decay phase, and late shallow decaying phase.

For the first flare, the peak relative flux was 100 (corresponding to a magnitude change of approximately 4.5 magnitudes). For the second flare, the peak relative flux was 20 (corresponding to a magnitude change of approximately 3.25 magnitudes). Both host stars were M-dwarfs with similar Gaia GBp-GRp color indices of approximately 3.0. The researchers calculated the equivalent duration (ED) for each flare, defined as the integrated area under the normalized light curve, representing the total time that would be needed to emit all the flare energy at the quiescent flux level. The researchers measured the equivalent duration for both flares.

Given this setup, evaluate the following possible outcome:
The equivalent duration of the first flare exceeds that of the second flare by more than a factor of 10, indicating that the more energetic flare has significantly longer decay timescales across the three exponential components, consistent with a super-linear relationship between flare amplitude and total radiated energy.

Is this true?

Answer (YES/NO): NO